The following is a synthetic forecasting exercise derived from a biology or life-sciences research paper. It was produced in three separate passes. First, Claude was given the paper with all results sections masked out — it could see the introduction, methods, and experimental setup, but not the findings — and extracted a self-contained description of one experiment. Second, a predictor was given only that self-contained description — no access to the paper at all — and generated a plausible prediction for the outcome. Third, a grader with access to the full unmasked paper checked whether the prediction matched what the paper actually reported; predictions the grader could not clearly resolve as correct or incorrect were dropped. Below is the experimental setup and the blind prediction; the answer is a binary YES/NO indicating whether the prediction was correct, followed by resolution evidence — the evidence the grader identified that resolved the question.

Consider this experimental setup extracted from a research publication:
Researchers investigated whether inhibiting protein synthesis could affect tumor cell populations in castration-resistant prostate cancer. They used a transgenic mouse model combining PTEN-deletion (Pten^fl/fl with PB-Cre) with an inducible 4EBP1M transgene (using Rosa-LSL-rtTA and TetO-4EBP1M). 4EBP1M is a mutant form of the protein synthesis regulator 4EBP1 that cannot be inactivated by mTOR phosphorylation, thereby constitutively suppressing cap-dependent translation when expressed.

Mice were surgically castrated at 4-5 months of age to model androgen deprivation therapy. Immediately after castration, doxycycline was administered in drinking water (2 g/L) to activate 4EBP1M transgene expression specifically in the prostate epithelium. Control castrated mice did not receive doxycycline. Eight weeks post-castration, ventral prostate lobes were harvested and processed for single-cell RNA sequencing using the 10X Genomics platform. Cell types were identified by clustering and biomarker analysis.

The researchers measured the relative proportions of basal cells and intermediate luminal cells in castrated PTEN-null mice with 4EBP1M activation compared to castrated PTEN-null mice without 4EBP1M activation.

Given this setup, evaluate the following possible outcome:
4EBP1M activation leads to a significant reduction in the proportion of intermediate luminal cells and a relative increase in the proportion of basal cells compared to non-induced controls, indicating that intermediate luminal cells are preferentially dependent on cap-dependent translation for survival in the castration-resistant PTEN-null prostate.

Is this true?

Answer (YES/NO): NO